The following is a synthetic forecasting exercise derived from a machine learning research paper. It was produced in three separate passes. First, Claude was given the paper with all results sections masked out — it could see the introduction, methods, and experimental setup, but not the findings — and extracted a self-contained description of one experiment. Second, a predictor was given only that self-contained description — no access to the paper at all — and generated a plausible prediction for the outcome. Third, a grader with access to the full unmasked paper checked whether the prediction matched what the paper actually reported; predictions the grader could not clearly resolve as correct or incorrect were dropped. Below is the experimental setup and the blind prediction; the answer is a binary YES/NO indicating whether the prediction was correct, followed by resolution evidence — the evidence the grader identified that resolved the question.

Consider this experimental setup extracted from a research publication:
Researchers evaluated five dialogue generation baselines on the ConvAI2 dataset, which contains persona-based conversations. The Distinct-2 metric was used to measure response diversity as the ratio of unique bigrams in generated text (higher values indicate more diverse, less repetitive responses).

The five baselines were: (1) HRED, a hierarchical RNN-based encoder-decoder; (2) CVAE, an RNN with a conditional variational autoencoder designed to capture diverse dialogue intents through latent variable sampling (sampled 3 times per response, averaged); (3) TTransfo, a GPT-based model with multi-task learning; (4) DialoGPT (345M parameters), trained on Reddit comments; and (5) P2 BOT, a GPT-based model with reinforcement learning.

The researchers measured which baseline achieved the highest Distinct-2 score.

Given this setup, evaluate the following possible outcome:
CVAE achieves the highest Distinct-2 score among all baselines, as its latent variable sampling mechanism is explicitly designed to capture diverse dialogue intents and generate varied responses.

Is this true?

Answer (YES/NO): NO